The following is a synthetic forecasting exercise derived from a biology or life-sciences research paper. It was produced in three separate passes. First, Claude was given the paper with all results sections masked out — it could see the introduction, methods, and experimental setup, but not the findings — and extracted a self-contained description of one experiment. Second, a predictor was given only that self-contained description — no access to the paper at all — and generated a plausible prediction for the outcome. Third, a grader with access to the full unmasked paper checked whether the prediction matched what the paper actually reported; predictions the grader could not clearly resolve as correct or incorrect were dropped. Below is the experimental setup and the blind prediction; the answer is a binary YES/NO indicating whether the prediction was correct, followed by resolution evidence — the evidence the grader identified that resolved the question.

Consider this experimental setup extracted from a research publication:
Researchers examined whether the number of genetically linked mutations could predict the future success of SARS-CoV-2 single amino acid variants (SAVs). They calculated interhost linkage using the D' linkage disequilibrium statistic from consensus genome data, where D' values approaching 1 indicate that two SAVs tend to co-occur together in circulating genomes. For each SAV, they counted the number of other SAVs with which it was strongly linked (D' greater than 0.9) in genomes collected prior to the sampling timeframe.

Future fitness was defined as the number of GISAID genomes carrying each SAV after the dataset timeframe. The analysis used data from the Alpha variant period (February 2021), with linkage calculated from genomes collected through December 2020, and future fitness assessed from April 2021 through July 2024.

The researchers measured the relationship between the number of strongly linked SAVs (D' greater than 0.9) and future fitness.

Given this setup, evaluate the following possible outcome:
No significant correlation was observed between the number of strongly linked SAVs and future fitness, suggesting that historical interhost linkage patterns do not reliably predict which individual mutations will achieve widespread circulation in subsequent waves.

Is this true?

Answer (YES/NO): NO